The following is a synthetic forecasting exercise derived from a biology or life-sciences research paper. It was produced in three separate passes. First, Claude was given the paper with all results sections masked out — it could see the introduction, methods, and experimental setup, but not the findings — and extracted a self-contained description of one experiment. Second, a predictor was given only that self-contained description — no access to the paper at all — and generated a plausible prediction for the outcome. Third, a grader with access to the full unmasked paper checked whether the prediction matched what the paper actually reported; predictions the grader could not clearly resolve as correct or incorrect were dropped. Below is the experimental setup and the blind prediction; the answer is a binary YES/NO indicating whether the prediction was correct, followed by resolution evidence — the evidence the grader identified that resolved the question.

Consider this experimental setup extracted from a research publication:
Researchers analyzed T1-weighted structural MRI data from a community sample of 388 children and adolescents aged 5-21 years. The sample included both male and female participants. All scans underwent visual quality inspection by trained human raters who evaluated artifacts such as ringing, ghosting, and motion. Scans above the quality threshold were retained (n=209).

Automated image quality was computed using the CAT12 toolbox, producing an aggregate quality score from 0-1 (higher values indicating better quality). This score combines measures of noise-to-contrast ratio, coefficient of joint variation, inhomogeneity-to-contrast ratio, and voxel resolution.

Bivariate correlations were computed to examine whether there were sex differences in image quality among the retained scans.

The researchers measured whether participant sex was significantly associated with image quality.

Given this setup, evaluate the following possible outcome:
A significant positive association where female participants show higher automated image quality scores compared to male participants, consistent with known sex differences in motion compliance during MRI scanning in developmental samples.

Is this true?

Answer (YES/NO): NO